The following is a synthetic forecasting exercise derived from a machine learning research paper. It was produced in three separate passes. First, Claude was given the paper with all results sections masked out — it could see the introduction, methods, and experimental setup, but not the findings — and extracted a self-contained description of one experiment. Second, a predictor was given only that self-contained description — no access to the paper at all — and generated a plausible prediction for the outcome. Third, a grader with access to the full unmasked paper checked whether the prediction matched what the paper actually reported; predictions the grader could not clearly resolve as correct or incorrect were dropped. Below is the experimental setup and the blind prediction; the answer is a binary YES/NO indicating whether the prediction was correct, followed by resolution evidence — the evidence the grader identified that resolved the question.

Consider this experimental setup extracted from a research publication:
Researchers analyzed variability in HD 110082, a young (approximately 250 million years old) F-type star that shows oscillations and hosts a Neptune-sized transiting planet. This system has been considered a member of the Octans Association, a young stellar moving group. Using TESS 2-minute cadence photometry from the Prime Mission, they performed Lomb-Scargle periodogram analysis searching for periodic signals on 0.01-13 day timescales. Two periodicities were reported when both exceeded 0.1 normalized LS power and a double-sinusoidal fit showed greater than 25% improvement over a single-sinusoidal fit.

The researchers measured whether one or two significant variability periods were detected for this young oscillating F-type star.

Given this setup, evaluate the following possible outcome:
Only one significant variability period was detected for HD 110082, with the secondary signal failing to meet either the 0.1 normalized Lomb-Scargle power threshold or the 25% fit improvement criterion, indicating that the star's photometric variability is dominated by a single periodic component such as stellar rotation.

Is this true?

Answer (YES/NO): NO